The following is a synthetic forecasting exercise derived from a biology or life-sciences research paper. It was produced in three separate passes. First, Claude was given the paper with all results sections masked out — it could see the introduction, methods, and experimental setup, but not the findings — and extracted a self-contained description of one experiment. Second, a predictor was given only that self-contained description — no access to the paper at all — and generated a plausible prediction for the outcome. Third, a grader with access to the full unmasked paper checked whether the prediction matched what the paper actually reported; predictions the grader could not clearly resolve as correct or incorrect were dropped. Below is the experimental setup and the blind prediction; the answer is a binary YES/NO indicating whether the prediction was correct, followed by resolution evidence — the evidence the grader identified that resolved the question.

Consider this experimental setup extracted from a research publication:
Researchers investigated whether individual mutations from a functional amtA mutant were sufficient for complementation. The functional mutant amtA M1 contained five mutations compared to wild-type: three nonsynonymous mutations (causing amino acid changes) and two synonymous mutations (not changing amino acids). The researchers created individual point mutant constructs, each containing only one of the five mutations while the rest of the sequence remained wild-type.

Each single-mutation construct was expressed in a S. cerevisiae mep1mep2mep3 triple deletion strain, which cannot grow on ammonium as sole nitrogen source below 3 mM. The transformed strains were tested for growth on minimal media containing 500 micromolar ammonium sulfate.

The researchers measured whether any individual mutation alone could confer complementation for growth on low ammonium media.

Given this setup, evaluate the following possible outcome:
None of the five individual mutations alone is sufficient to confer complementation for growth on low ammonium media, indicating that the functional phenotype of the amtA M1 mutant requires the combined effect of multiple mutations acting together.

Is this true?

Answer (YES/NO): YES